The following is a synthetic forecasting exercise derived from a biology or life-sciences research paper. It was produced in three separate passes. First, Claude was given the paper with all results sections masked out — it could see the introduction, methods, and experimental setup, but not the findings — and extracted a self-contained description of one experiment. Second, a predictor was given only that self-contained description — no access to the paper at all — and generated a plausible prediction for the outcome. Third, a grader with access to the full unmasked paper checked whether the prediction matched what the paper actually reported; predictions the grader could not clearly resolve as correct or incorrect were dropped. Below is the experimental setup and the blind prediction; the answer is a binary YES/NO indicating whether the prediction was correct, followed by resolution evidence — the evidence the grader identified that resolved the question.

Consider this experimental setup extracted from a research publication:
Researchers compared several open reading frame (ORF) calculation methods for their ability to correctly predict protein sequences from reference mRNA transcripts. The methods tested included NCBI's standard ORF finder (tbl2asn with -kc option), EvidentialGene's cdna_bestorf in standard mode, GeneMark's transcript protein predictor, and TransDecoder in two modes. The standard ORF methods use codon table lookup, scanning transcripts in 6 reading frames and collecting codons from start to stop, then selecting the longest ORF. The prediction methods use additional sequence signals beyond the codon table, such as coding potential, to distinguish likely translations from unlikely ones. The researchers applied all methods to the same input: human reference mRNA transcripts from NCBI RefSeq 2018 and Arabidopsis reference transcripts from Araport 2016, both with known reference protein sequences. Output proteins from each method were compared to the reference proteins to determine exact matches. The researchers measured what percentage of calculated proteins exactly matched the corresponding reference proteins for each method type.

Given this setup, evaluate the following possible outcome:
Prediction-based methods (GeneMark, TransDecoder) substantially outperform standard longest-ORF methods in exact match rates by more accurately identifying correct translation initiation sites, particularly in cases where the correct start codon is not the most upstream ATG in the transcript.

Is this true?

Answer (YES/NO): NO